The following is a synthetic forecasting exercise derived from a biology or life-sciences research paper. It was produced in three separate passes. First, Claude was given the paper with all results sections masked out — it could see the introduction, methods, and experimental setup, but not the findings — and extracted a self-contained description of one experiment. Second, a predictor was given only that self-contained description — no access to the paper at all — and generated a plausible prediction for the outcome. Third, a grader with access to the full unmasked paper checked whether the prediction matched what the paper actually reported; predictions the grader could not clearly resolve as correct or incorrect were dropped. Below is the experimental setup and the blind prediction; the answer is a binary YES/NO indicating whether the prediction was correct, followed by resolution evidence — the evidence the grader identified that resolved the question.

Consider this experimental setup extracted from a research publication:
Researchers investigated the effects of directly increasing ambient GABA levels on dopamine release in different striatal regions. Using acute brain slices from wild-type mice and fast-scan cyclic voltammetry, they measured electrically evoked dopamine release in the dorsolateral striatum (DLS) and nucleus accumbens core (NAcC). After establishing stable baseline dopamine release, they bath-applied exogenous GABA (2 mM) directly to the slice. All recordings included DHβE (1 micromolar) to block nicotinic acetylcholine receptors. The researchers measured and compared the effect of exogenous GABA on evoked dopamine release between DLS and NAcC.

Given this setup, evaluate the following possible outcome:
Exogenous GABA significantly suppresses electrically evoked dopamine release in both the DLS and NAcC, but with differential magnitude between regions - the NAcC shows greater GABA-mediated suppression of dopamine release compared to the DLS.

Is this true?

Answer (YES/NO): NO